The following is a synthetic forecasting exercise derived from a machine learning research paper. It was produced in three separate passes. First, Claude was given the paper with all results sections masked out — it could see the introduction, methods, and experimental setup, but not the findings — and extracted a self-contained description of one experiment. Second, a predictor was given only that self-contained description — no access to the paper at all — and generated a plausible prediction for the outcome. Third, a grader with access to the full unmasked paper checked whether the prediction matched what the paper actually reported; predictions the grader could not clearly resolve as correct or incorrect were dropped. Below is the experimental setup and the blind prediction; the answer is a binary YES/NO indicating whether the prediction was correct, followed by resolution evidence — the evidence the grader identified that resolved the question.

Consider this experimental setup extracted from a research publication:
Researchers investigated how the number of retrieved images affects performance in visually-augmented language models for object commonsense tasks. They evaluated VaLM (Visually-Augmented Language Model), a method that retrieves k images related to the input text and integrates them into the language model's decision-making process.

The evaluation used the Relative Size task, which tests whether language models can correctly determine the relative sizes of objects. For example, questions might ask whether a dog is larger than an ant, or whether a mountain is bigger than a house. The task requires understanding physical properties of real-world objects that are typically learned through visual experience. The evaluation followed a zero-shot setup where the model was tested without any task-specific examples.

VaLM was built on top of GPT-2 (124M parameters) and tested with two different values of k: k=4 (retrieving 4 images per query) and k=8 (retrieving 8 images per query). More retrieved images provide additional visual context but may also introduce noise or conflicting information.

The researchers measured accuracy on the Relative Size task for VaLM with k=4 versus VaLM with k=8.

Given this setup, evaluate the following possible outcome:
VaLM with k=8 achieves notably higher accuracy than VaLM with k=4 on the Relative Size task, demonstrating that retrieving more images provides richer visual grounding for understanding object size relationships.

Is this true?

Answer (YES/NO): NO